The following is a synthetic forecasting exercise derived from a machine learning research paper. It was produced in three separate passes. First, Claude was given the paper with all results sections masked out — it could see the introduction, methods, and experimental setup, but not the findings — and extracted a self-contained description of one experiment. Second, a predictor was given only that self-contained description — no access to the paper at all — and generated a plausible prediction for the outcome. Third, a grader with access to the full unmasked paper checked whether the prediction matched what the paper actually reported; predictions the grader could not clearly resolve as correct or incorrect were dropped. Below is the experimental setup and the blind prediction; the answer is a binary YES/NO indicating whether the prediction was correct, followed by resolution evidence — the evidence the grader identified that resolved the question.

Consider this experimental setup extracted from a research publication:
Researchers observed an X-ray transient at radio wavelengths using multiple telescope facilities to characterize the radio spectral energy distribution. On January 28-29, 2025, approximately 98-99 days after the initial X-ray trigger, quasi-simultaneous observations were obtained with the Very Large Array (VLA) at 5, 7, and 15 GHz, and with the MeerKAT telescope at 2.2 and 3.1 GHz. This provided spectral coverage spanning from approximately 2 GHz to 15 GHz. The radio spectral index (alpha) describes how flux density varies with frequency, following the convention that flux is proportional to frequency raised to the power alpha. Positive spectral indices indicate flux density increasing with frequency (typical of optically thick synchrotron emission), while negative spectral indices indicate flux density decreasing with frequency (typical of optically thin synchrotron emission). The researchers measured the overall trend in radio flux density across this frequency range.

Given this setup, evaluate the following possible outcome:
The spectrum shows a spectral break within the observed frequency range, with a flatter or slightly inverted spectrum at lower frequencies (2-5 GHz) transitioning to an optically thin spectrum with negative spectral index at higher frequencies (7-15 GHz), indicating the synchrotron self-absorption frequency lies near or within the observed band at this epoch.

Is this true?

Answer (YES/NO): YES